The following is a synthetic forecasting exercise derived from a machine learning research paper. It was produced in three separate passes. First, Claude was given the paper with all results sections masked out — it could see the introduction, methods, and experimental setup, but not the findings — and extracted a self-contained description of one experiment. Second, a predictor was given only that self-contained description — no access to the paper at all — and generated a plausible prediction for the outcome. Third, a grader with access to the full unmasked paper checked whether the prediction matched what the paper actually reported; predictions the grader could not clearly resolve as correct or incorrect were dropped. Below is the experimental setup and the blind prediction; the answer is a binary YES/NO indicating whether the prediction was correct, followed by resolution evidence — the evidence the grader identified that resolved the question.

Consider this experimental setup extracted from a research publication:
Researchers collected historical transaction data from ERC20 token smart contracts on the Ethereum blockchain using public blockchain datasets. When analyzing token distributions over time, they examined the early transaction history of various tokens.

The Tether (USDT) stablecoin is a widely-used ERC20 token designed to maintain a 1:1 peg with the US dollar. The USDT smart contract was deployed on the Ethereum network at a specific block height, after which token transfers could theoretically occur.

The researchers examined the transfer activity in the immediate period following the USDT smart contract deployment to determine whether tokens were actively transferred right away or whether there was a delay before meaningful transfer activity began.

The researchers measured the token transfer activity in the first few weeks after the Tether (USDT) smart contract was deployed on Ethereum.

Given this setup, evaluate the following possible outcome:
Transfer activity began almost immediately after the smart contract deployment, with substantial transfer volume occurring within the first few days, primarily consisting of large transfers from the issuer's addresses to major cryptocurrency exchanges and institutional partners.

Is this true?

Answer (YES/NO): NO